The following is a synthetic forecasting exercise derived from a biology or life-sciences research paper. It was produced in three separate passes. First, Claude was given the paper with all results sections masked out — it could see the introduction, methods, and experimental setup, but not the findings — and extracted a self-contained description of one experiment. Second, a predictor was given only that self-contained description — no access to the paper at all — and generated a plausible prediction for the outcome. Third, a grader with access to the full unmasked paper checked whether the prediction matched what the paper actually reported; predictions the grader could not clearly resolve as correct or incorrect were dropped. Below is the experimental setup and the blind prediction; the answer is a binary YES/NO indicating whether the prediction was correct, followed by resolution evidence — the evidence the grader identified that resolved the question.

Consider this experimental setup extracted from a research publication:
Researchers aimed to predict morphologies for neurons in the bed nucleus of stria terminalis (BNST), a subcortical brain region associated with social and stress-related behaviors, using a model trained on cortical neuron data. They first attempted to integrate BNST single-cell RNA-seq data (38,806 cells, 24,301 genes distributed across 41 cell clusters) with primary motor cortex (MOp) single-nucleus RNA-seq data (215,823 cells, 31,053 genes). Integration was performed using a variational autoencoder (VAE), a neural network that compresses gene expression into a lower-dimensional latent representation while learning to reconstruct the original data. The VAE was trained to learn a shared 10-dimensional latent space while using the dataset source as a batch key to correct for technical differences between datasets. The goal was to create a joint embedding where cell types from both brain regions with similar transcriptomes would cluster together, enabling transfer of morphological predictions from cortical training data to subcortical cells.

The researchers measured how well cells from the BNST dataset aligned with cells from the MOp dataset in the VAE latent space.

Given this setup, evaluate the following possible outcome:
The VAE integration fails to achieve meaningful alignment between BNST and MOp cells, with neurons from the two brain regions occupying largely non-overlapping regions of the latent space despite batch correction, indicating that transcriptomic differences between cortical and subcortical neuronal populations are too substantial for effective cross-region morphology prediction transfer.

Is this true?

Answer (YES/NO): NO